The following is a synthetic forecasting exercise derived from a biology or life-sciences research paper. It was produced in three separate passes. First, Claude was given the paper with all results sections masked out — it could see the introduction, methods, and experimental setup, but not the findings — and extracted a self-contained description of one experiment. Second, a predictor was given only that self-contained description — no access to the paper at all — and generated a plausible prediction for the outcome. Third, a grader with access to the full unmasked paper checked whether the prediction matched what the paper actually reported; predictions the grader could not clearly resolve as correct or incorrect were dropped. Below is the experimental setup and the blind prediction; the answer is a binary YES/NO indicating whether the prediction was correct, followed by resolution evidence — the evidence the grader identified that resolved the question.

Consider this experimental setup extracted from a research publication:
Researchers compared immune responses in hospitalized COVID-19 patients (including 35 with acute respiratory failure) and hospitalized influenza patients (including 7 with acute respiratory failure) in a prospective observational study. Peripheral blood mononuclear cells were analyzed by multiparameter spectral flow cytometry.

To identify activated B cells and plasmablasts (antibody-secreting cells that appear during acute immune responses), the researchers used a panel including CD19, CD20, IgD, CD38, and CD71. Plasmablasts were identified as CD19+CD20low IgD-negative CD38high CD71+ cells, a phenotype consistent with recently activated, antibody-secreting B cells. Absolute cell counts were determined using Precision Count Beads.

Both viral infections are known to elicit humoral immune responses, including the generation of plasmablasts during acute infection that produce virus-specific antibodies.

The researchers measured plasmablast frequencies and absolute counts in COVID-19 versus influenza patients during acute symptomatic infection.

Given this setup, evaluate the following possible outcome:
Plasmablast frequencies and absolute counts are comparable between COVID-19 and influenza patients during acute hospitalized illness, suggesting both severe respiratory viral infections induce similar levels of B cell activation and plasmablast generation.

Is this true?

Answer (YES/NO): NO